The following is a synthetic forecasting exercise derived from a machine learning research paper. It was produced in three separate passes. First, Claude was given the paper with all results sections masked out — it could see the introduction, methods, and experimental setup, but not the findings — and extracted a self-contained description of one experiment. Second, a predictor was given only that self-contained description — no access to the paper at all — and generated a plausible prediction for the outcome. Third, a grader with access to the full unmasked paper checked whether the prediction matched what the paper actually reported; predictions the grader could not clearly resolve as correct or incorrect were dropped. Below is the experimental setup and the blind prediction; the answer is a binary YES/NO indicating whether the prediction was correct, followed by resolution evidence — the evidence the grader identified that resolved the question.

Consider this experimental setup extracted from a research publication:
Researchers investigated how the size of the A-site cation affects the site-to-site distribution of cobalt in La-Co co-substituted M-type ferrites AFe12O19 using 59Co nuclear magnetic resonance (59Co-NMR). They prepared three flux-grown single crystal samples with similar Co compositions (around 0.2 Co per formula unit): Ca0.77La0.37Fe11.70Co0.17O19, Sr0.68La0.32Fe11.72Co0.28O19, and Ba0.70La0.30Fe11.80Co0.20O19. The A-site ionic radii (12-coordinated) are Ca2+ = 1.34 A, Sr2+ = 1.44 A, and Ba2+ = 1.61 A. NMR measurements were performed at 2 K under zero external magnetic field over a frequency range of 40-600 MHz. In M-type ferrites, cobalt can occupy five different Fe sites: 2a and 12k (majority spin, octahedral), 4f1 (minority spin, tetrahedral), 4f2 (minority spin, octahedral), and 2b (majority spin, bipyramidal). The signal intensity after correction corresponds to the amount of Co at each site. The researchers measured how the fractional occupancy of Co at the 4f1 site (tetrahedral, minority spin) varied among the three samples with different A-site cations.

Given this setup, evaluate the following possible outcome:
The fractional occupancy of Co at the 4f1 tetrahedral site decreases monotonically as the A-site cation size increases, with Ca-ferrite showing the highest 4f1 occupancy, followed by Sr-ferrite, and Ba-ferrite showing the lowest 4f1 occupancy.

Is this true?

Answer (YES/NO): YES